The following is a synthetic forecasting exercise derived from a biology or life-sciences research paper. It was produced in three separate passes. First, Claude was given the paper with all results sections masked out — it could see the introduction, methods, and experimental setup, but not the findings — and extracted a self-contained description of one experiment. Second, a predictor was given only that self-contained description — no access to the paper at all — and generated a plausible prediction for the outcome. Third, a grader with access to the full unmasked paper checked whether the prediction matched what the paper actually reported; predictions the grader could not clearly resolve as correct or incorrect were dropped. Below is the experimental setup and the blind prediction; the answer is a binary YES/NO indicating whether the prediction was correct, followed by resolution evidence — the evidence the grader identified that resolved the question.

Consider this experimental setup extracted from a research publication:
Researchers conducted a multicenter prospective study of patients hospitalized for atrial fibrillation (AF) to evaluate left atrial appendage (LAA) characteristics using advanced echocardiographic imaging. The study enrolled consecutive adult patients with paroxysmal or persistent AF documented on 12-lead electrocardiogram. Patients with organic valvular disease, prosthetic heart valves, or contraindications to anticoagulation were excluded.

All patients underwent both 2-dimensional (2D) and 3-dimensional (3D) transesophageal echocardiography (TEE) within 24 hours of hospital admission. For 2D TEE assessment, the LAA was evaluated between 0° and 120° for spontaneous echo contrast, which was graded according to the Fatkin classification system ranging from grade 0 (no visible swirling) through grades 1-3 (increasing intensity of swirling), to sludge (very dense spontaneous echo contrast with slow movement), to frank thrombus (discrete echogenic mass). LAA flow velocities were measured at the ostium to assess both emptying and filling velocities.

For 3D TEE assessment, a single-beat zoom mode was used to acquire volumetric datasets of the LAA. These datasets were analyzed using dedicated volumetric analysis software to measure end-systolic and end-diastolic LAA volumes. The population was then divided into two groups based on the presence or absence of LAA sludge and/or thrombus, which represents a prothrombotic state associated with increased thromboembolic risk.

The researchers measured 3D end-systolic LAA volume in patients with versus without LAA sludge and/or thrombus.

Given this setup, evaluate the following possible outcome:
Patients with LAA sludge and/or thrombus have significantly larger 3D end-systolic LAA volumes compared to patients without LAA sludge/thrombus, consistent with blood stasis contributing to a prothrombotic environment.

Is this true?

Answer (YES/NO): YES